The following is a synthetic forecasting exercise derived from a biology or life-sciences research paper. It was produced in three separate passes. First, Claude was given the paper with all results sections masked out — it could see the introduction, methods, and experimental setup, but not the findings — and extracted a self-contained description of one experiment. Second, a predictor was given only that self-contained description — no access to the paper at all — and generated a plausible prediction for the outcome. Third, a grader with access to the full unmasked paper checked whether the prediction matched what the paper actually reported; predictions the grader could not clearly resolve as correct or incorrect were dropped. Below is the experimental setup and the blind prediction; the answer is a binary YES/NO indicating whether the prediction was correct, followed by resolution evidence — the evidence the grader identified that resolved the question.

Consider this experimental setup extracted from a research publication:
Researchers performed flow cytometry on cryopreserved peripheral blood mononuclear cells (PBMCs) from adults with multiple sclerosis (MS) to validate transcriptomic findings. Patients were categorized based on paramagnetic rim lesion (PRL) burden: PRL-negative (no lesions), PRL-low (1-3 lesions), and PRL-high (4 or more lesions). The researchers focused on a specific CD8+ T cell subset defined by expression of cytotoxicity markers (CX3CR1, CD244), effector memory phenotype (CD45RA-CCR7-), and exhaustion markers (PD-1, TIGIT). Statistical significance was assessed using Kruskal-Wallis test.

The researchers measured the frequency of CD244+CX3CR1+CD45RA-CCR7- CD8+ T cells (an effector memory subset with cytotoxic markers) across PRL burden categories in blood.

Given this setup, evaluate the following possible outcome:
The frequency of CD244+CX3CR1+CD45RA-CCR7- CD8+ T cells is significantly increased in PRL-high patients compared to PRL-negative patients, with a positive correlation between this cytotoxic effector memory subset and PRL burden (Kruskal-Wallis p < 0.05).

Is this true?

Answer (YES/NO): YES